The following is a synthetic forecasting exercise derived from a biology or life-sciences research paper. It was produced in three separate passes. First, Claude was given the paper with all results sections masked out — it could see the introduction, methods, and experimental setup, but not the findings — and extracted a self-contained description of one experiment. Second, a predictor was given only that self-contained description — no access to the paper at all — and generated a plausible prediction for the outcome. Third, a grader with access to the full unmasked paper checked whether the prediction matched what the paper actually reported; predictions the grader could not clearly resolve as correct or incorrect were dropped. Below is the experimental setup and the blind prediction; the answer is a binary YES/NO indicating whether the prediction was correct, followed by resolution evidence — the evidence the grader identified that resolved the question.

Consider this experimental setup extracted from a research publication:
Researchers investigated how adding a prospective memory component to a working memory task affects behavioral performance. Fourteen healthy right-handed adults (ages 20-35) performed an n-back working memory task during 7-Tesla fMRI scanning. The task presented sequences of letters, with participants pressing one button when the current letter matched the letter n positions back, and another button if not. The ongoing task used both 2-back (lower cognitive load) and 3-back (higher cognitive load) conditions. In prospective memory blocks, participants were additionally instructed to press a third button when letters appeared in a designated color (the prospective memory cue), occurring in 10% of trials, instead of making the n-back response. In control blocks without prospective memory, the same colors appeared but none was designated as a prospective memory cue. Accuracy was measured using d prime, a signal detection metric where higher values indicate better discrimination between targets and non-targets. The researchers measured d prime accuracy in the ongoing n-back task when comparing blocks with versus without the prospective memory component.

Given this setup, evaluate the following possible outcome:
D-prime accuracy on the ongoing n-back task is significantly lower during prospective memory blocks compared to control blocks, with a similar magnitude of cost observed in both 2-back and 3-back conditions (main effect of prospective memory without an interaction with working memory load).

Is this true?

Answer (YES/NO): YES